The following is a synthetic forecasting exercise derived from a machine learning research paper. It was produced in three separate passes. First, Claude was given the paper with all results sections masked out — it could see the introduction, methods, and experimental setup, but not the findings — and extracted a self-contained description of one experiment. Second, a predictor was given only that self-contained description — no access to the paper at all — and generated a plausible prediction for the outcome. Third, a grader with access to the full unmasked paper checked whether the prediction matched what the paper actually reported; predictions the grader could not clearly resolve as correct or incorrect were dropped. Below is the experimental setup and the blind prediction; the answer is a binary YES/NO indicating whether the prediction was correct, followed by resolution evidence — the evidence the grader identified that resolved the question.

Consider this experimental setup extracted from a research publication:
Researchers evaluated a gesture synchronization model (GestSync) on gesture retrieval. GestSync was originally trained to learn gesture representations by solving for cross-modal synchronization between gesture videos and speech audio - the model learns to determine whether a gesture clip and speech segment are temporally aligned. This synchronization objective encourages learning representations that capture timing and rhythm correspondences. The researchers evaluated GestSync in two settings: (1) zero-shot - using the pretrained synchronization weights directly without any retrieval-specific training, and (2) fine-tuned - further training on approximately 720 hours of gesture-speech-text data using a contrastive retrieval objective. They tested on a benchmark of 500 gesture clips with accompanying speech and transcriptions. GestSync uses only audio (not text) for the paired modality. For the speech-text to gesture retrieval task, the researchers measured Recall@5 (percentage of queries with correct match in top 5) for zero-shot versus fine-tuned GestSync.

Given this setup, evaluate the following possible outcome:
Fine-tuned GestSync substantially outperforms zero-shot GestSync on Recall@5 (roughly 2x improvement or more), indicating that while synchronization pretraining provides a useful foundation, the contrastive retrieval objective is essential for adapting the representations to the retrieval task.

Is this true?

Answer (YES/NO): YES